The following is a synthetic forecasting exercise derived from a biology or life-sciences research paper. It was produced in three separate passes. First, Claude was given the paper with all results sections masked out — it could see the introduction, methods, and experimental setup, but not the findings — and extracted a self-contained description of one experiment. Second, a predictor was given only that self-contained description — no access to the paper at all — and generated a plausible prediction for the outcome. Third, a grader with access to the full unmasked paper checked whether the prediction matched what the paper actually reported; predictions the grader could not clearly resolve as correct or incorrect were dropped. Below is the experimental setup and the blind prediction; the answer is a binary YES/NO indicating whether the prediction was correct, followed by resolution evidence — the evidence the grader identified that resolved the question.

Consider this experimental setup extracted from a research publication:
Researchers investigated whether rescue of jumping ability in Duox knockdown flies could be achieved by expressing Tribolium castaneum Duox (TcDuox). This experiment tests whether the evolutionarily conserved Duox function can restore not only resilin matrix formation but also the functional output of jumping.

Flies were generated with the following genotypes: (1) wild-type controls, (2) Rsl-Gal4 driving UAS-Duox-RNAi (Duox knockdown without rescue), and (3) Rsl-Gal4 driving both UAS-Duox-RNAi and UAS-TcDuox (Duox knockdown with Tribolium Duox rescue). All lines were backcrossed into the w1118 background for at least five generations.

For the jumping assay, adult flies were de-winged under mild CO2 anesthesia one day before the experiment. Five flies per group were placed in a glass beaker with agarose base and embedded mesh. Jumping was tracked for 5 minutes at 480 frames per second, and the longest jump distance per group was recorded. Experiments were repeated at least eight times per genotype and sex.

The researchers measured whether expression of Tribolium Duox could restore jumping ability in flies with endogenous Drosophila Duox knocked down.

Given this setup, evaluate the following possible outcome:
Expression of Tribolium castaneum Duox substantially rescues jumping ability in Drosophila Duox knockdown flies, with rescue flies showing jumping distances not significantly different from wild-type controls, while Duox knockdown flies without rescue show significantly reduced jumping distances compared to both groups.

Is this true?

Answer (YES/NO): NO